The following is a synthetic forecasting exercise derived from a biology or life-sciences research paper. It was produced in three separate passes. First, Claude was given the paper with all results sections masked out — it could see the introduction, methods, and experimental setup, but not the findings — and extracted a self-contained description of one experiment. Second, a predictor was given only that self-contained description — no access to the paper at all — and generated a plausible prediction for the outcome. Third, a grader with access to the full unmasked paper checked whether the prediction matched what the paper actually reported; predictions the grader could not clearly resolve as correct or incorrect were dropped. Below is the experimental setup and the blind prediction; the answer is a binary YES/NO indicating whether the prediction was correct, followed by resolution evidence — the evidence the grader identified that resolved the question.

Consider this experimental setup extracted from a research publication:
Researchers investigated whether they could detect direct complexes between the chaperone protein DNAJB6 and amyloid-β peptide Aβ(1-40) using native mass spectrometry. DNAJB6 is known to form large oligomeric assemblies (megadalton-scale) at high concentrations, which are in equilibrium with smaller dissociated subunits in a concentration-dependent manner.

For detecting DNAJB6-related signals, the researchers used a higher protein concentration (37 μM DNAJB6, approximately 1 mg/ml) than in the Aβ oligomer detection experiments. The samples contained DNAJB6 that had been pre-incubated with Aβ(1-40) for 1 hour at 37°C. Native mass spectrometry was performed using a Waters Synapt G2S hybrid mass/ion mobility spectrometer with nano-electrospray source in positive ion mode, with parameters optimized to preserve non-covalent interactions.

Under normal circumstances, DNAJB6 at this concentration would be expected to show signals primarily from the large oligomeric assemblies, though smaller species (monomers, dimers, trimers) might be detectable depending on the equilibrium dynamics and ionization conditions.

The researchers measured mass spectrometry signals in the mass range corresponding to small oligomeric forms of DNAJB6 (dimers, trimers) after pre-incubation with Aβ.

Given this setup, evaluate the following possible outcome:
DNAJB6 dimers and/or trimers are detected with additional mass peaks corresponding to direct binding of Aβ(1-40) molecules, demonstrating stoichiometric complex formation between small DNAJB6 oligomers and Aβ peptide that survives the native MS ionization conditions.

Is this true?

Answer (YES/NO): YES